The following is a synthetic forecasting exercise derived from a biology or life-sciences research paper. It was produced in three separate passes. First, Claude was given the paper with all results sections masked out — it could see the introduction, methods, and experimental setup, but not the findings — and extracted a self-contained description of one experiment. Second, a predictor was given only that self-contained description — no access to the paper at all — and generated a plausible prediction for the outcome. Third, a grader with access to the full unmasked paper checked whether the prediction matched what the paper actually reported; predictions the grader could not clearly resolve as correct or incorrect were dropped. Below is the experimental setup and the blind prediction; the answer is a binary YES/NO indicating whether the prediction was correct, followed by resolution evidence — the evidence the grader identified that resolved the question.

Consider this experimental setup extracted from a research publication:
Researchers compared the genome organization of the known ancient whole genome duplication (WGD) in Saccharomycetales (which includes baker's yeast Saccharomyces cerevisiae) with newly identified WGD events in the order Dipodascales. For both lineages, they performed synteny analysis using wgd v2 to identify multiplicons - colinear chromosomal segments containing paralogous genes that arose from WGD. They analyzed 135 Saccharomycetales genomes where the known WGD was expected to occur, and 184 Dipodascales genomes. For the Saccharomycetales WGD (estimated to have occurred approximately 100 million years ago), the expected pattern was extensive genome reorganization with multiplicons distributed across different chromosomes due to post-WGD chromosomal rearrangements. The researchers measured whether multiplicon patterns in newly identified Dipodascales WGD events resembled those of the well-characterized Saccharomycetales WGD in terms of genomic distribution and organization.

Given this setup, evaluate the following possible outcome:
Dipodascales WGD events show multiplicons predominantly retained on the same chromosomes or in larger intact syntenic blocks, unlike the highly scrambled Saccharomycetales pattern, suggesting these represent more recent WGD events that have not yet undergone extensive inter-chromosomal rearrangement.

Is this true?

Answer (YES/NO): NO